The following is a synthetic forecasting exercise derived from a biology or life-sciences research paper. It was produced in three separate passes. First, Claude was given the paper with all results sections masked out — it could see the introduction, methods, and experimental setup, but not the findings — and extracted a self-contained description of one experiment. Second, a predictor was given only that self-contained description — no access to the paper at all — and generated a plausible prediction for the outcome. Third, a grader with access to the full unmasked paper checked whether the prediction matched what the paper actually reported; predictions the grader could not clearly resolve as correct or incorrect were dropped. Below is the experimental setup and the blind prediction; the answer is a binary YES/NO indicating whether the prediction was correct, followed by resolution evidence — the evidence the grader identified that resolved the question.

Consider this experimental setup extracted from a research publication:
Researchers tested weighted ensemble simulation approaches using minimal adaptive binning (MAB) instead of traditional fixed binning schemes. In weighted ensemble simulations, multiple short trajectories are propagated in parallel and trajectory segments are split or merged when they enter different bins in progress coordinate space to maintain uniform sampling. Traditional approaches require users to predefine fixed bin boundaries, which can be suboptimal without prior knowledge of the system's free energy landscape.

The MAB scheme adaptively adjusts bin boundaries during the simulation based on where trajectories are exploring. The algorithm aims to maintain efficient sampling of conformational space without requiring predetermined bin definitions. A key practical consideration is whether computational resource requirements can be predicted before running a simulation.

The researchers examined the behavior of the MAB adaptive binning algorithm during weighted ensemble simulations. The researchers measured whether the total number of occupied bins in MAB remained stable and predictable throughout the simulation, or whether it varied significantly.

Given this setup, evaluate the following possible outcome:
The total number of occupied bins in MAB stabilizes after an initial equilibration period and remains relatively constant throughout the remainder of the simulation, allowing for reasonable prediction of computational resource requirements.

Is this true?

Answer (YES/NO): YES